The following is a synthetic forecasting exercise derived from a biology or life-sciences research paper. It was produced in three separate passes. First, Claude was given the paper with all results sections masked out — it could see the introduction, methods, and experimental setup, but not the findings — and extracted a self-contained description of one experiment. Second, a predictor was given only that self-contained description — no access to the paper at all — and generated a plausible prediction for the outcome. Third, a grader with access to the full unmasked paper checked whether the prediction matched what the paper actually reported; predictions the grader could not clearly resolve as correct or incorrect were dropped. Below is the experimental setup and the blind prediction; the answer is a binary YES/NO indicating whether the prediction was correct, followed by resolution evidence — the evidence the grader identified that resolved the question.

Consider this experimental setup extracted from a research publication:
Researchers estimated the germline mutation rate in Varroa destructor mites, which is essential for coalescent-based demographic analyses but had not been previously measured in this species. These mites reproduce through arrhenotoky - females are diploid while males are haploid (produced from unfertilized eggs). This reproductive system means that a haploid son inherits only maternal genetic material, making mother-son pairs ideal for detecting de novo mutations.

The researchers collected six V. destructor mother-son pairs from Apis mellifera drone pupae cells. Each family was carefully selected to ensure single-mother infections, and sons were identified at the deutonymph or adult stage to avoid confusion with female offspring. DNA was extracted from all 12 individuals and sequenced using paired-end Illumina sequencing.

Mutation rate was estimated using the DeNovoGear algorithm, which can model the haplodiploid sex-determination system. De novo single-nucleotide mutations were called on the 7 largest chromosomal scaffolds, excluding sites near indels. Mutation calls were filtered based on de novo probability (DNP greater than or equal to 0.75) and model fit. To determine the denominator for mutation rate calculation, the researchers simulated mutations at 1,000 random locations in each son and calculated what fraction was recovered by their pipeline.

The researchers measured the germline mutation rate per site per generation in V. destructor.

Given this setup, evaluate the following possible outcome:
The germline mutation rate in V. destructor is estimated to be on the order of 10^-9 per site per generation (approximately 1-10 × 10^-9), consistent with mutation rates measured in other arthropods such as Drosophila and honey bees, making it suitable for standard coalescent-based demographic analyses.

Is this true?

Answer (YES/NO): NO